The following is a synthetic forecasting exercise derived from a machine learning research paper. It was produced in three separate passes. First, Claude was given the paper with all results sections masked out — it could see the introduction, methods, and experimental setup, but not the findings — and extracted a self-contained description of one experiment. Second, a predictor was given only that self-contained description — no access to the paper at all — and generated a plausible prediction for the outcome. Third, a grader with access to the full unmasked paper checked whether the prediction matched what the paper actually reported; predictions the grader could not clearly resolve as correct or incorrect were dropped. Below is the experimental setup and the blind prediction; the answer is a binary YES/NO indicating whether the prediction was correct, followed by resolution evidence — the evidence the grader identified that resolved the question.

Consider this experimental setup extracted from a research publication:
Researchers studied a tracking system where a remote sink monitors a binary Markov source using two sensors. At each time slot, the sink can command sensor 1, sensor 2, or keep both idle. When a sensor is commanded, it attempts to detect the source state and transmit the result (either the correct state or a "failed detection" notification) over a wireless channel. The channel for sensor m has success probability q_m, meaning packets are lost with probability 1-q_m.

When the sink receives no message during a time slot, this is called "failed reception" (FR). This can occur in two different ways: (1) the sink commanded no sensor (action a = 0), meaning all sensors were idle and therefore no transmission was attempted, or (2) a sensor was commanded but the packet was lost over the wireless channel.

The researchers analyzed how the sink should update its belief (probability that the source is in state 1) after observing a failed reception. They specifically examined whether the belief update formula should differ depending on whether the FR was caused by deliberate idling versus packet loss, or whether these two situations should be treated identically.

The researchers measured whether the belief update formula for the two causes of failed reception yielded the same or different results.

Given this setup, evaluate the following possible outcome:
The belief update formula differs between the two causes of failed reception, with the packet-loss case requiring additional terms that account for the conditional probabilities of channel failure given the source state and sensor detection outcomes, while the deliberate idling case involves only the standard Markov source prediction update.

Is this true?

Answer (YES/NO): NO